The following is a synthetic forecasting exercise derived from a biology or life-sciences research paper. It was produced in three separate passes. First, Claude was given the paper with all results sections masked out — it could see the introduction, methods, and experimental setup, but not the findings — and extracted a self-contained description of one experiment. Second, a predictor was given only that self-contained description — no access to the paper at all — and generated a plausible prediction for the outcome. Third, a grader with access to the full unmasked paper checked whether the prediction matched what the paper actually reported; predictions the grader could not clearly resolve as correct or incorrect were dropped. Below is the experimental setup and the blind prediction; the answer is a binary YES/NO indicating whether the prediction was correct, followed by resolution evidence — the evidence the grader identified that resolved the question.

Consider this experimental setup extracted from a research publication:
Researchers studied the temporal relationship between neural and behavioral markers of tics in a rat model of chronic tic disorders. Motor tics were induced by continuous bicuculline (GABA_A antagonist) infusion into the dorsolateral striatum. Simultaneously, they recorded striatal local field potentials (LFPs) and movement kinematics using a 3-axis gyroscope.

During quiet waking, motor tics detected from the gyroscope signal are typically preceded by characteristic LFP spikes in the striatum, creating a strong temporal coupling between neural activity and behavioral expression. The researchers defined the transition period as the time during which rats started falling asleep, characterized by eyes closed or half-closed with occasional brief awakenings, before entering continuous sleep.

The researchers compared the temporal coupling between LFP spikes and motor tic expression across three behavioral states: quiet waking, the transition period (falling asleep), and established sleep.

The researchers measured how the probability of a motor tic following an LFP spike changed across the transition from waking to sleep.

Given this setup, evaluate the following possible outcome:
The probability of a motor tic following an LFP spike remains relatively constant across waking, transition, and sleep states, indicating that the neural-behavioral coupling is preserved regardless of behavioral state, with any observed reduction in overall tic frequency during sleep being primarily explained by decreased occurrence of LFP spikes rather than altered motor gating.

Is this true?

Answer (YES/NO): NO